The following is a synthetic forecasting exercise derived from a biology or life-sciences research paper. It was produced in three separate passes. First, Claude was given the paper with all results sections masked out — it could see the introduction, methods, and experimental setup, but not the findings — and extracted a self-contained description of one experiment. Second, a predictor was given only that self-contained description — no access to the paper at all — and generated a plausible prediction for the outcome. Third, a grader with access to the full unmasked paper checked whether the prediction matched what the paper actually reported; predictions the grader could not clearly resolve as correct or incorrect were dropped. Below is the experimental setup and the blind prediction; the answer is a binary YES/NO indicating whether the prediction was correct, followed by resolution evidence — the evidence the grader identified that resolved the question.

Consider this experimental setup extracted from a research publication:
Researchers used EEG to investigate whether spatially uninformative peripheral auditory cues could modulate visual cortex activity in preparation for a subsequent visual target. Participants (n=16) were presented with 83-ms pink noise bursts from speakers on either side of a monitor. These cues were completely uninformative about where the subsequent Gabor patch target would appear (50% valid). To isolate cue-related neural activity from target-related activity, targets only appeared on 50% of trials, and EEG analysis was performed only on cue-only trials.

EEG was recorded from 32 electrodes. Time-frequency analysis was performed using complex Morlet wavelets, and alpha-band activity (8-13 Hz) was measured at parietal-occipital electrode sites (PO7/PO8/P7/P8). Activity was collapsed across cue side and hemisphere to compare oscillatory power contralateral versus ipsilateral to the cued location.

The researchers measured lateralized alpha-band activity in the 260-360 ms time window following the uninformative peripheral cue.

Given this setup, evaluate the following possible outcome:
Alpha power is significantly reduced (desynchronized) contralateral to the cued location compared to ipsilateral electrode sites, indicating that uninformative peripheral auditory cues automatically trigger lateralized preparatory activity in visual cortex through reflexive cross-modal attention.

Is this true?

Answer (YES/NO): YES